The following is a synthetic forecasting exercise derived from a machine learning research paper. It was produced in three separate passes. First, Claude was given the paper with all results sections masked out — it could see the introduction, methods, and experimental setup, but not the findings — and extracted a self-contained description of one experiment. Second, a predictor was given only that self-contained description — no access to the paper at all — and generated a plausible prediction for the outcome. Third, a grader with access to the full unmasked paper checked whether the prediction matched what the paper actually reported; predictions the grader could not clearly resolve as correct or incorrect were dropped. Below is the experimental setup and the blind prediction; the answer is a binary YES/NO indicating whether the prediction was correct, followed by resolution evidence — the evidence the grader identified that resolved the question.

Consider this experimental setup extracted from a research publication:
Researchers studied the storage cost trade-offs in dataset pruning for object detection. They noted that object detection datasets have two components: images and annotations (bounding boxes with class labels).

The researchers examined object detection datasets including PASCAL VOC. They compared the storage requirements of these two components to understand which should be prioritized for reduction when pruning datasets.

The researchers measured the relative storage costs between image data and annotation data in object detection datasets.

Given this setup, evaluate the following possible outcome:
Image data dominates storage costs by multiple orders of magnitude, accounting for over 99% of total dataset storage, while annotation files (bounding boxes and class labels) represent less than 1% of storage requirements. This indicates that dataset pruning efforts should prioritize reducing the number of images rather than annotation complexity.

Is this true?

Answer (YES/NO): NO